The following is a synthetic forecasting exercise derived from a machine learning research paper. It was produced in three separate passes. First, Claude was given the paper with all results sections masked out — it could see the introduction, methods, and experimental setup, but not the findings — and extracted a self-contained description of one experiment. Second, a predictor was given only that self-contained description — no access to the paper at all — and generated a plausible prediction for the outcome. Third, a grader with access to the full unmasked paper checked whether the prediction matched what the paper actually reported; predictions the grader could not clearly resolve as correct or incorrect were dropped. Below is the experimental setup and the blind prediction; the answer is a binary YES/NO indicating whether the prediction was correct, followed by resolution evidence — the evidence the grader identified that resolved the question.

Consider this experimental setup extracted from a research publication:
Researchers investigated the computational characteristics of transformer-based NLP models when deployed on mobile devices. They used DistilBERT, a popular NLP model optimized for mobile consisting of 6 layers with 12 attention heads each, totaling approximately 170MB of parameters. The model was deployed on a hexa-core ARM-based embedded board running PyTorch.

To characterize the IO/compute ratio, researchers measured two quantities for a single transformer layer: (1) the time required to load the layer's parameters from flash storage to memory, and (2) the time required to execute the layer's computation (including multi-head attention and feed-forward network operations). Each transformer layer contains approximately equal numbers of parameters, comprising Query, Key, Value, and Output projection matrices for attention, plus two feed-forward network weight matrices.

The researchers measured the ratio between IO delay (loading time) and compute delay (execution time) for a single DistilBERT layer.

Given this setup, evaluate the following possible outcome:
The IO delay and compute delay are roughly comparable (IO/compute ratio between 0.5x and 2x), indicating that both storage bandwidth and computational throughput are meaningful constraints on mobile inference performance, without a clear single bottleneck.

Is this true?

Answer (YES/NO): NO